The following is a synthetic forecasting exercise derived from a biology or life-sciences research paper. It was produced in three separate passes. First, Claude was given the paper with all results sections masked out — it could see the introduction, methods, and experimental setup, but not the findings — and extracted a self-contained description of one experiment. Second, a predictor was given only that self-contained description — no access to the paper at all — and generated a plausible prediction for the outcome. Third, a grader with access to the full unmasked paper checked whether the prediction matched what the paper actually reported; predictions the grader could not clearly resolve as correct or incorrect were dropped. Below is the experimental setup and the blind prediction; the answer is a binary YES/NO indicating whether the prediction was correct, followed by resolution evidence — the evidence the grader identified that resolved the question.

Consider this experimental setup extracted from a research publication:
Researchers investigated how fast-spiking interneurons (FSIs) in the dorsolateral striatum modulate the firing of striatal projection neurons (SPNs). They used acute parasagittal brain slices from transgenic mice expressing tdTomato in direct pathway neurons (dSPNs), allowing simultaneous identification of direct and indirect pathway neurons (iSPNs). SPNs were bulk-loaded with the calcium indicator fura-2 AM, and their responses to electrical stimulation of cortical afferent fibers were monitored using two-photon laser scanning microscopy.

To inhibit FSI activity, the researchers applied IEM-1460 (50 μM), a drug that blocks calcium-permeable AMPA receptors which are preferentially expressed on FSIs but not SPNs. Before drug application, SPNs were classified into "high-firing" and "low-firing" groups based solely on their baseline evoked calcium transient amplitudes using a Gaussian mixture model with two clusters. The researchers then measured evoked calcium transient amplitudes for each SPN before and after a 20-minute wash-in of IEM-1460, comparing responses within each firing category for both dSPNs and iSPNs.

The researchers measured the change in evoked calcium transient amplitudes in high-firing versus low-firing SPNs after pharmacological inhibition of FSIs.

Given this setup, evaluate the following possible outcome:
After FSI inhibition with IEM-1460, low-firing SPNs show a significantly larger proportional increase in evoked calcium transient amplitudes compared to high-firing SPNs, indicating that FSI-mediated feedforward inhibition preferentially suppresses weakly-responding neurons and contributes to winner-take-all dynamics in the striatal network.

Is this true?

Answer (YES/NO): NO